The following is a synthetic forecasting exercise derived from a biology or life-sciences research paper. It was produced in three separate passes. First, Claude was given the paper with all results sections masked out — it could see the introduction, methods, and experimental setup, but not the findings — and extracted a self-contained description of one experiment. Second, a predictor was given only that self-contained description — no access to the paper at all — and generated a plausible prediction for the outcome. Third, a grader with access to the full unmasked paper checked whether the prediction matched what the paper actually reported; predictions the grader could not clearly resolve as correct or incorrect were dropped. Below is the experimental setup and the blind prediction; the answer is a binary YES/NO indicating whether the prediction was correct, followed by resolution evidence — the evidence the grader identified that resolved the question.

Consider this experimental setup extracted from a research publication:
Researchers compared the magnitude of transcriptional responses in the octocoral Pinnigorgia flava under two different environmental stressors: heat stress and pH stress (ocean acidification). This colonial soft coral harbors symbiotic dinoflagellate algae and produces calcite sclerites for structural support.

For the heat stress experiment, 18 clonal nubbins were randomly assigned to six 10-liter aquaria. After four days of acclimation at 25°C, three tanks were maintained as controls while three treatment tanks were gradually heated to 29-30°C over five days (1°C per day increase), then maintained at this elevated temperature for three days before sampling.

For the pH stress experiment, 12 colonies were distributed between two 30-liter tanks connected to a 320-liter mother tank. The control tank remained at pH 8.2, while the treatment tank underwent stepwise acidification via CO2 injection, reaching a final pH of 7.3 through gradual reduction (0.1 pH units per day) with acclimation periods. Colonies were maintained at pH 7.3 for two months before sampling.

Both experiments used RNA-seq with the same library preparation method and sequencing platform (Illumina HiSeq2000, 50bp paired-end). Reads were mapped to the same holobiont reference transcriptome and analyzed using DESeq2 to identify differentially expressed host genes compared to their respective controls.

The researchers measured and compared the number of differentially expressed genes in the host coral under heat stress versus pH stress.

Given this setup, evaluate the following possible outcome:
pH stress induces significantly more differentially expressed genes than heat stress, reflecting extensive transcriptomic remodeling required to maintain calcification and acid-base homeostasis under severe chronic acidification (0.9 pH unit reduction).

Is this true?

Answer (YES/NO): NO